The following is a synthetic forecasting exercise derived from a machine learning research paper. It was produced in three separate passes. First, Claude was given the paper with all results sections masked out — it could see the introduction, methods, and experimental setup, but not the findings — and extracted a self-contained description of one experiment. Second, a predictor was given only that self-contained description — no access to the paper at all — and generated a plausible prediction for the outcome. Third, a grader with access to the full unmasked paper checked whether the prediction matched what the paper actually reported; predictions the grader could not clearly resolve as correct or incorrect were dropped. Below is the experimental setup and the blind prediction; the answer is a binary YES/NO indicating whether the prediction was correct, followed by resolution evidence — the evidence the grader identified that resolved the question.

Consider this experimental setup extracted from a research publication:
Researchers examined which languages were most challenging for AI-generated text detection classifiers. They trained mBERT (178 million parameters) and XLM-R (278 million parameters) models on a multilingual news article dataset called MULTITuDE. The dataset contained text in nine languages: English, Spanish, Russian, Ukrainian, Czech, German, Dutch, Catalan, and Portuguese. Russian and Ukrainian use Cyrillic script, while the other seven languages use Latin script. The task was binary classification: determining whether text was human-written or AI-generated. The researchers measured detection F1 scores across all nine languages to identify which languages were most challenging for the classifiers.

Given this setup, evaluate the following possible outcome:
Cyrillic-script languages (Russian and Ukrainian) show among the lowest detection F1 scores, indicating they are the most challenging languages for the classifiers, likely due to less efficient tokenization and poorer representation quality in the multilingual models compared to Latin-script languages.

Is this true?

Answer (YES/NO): NO